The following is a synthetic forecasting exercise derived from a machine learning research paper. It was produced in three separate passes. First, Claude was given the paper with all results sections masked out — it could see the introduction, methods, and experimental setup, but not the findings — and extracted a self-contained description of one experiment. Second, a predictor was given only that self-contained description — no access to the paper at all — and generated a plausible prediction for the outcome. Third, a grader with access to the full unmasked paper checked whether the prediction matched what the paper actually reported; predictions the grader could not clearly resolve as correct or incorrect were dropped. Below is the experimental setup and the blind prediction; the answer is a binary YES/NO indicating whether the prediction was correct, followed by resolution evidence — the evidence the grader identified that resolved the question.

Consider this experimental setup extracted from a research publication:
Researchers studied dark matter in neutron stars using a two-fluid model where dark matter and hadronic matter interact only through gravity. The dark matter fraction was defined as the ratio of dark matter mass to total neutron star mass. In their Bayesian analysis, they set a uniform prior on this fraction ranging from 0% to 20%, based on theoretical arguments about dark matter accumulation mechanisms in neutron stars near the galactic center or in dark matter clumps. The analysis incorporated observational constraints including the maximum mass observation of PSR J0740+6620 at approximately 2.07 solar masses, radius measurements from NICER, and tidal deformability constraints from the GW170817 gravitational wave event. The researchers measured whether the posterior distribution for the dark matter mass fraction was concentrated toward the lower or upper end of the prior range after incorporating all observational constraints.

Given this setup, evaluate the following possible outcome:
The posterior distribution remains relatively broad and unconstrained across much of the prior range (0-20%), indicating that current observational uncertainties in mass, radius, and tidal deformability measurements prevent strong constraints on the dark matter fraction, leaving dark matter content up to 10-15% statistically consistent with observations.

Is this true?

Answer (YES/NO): NO